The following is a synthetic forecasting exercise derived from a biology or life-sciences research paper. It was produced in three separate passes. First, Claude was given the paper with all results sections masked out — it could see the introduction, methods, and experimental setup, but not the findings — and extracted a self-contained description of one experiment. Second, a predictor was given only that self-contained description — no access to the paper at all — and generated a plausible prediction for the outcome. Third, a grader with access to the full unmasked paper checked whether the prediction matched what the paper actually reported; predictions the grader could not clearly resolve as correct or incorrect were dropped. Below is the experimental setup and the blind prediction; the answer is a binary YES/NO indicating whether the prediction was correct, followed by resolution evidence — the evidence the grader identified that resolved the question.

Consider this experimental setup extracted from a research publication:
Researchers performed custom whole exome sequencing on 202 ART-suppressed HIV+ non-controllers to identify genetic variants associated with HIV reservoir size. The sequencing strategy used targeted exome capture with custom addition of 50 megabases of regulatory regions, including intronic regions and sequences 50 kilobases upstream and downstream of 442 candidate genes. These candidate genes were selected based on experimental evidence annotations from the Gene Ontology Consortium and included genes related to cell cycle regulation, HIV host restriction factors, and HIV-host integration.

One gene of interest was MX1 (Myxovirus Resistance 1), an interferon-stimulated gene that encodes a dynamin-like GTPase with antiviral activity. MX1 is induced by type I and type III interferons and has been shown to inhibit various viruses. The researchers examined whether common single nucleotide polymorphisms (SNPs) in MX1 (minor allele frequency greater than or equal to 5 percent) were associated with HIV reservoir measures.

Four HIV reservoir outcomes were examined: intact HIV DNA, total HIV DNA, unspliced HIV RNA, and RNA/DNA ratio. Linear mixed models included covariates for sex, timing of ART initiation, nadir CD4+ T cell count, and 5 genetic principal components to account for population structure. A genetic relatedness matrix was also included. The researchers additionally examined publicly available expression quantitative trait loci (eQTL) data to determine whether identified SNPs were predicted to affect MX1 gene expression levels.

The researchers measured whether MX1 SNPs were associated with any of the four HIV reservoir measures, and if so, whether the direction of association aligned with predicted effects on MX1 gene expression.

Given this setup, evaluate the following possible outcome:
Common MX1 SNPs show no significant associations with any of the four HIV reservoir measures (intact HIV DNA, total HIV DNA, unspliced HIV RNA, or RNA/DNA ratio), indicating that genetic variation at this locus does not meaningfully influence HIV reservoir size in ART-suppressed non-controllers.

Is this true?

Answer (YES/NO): NO